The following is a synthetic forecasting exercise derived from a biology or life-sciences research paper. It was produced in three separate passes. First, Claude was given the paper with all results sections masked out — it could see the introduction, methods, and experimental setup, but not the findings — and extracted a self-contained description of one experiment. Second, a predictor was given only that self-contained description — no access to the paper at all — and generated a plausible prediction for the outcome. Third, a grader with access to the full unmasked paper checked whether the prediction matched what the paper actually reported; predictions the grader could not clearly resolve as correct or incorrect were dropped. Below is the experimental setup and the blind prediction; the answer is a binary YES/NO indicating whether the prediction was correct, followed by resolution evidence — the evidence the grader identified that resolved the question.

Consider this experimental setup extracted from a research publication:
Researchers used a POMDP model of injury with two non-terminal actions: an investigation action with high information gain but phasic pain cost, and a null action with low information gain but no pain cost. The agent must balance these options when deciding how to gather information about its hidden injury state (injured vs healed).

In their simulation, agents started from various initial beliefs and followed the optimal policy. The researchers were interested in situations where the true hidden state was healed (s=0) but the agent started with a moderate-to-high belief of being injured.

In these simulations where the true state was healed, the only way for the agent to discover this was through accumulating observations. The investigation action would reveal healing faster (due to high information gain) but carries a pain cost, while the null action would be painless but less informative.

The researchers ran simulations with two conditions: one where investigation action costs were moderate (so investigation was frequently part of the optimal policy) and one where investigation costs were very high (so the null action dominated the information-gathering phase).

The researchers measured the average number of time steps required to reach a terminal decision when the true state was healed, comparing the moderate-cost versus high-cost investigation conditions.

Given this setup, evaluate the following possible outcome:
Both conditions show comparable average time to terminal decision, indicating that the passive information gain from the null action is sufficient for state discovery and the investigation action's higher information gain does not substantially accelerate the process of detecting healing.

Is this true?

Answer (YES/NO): NO